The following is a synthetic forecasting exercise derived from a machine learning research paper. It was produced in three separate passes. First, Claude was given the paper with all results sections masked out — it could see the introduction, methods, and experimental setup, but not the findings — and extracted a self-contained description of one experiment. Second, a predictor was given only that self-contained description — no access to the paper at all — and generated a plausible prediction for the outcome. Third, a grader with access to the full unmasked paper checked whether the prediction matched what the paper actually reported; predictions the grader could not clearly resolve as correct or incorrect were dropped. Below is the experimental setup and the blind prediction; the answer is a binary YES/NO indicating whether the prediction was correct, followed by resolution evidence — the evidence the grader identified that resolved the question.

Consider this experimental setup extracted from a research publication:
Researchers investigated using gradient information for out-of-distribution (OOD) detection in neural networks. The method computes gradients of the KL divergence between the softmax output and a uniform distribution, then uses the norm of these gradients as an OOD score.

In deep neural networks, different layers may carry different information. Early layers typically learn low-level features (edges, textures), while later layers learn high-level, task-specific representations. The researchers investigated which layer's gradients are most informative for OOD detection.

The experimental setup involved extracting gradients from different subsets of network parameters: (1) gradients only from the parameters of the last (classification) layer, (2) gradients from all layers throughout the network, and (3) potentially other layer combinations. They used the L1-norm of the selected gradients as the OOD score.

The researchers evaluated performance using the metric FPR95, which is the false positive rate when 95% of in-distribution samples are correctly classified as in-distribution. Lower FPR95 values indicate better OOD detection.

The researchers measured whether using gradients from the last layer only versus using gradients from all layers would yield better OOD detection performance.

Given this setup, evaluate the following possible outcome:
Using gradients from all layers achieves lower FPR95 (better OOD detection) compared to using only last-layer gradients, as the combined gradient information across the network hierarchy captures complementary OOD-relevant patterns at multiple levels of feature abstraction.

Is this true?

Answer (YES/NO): NO